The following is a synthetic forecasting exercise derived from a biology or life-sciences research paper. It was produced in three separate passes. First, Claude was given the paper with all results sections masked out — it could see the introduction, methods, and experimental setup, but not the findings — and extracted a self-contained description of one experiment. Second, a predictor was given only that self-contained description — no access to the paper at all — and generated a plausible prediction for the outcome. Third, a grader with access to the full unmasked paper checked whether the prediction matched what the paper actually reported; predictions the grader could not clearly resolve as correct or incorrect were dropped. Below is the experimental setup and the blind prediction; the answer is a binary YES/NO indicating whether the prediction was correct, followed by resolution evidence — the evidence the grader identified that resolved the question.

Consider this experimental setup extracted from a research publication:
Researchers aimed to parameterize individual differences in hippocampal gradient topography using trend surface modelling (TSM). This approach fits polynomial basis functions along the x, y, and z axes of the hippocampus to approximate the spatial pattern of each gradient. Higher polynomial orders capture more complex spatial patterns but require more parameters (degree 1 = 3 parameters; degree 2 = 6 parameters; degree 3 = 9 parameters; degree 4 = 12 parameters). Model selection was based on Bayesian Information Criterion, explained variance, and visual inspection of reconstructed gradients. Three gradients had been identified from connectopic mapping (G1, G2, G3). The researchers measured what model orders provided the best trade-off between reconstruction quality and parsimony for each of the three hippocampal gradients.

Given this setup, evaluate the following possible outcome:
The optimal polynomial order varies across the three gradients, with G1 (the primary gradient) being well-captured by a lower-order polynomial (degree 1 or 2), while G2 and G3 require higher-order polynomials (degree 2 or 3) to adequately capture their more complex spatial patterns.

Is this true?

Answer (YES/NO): NO